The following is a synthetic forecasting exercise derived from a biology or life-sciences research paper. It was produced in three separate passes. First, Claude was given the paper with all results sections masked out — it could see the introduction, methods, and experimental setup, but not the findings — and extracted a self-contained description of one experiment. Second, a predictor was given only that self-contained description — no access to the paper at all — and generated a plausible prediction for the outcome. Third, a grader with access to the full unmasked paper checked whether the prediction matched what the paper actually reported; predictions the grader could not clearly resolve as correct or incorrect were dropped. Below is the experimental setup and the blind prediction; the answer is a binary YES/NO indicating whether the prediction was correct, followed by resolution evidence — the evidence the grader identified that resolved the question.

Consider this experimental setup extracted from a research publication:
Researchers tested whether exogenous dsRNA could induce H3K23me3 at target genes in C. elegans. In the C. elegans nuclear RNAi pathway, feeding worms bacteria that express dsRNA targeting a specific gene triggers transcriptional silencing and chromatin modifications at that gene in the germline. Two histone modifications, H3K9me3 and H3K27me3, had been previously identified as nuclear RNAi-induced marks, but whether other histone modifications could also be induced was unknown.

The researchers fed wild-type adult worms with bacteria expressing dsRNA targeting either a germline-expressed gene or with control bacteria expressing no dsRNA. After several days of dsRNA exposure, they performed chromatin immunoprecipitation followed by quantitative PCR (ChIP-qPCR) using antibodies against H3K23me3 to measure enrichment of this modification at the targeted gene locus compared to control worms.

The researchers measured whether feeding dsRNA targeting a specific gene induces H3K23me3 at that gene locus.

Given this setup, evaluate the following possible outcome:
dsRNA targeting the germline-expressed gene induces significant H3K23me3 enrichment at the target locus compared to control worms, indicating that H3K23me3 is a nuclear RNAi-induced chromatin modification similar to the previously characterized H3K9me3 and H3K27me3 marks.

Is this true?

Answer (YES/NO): YES